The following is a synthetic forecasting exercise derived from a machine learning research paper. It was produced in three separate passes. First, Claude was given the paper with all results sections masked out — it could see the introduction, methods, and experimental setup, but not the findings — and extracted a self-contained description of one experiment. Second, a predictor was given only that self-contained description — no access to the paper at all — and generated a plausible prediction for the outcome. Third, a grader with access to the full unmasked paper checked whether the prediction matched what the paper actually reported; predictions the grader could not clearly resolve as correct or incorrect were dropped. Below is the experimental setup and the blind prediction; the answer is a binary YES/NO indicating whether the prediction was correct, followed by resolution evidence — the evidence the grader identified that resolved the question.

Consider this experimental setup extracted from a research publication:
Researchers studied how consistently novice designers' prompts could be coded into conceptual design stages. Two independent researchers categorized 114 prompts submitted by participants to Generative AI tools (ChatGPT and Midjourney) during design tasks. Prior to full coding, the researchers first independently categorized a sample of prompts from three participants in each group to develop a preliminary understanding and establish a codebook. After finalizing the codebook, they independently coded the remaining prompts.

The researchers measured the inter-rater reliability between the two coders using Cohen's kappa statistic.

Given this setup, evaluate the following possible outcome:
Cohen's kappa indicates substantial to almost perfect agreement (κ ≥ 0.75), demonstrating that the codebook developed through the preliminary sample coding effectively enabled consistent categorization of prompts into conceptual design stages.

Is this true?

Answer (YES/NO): NO